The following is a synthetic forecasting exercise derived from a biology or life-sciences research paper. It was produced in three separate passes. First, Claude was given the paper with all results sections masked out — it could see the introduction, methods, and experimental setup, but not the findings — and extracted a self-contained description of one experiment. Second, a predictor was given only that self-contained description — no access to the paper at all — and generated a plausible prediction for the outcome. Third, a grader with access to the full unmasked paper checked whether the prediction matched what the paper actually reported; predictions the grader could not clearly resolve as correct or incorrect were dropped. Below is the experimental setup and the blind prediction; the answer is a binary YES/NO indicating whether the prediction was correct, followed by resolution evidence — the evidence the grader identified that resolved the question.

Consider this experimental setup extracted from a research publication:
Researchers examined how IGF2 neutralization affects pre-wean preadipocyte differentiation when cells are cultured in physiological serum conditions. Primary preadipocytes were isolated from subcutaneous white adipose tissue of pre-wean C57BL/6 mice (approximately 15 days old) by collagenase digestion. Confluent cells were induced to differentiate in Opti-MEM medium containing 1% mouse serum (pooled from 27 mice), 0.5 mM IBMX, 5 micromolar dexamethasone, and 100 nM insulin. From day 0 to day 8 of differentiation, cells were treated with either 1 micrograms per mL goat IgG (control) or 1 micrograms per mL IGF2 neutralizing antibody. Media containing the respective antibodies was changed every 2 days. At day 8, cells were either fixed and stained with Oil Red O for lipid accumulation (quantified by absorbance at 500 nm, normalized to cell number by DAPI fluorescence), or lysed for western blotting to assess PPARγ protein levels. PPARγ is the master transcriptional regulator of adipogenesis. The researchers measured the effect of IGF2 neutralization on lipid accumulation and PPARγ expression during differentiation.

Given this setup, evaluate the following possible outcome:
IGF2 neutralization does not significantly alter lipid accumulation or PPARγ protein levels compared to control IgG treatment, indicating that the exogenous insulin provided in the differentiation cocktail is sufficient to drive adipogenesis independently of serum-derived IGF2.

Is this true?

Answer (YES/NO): YES